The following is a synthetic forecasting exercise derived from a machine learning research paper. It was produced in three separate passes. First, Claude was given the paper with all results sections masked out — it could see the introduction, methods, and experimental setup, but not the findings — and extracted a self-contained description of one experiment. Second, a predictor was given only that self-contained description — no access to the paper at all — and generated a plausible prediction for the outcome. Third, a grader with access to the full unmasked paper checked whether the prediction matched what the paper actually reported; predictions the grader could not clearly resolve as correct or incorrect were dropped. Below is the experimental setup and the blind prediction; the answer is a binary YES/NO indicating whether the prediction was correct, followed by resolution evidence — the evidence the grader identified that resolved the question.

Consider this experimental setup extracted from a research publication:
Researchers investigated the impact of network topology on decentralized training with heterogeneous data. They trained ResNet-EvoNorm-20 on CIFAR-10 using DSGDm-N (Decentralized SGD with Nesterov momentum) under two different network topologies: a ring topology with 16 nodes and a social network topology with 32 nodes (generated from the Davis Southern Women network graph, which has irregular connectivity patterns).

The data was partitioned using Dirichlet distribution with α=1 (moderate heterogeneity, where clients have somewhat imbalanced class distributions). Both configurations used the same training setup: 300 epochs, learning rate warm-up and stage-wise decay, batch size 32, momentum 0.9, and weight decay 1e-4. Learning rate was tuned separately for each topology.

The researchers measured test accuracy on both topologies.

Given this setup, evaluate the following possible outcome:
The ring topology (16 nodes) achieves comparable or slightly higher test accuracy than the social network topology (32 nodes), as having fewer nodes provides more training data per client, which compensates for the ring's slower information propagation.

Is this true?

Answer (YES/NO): YES